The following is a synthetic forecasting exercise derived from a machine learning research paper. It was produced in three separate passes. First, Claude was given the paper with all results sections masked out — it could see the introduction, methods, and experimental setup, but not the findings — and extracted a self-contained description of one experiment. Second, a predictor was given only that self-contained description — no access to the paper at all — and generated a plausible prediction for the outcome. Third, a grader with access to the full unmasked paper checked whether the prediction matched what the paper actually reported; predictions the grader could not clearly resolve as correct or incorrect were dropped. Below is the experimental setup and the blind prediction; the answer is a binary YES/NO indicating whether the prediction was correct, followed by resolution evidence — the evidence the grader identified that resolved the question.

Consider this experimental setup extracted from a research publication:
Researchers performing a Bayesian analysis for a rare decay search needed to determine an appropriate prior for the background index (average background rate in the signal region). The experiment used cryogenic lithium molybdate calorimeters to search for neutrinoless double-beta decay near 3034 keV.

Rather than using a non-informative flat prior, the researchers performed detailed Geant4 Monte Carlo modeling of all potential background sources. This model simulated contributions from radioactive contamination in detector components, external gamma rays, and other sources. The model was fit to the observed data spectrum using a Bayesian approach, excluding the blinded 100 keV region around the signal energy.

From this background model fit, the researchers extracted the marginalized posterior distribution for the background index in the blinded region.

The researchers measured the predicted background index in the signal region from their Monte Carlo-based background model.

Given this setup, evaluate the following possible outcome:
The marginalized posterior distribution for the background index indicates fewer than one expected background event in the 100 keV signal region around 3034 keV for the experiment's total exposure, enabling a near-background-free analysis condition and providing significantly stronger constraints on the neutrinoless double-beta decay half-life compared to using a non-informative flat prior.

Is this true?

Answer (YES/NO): NO